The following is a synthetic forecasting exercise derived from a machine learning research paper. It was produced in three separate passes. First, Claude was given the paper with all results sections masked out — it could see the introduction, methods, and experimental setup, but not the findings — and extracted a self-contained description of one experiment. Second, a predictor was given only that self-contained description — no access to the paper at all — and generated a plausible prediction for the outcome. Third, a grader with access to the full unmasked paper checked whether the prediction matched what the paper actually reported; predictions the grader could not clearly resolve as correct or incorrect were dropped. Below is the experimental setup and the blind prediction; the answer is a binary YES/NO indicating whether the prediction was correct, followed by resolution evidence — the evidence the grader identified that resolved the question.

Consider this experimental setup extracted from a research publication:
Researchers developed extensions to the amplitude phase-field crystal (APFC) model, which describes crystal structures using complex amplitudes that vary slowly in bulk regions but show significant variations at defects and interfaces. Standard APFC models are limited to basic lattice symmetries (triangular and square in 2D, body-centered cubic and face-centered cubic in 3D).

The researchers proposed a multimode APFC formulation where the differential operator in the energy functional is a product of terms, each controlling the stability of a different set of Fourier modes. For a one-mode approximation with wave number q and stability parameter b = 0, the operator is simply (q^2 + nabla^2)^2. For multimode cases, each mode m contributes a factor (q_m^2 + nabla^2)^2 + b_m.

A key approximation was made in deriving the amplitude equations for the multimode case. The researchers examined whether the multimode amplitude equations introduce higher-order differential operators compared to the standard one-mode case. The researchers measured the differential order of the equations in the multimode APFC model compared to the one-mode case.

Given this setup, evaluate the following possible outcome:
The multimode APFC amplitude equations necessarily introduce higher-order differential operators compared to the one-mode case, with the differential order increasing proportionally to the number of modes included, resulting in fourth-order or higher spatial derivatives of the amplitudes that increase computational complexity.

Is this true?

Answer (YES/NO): NO